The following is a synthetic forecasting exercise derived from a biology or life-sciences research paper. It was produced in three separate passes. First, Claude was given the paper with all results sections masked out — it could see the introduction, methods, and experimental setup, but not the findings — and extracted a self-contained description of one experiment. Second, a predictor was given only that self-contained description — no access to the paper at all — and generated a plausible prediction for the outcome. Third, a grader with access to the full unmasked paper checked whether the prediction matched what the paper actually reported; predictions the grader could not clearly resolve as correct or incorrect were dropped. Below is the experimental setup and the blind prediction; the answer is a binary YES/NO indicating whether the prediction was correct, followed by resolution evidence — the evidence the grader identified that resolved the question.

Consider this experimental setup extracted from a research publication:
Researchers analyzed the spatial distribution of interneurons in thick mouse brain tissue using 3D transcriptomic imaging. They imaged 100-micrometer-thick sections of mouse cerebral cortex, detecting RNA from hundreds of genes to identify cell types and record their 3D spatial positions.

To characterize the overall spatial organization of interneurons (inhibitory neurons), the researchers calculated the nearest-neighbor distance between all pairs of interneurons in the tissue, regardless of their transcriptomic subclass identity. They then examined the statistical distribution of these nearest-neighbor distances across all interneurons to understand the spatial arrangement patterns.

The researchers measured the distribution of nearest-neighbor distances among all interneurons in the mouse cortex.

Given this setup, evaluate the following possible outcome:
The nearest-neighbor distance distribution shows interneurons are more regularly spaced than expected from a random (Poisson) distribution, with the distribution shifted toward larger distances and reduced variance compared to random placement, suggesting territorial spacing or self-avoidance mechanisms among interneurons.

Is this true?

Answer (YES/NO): NO